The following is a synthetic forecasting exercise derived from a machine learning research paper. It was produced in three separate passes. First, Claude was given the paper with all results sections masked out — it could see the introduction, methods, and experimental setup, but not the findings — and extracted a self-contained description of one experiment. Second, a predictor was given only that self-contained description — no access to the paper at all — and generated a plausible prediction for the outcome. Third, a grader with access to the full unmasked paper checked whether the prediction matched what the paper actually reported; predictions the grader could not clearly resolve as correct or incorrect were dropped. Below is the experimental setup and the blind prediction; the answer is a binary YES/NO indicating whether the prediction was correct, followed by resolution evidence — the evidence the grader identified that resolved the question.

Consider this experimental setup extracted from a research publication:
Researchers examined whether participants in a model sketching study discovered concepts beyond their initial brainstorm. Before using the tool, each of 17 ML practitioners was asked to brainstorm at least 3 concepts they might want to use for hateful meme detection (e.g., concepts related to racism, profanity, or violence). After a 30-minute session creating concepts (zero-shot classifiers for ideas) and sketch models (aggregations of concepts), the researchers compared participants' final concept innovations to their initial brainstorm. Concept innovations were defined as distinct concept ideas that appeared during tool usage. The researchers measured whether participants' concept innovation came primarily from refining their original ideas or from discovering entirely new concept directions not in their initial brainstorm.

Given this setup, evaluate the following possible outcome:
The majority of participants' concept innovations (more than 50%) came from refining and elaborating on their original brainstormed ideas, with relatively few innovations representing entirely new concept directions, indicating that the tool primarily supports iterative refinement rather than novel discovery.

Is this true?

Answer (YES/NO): NO